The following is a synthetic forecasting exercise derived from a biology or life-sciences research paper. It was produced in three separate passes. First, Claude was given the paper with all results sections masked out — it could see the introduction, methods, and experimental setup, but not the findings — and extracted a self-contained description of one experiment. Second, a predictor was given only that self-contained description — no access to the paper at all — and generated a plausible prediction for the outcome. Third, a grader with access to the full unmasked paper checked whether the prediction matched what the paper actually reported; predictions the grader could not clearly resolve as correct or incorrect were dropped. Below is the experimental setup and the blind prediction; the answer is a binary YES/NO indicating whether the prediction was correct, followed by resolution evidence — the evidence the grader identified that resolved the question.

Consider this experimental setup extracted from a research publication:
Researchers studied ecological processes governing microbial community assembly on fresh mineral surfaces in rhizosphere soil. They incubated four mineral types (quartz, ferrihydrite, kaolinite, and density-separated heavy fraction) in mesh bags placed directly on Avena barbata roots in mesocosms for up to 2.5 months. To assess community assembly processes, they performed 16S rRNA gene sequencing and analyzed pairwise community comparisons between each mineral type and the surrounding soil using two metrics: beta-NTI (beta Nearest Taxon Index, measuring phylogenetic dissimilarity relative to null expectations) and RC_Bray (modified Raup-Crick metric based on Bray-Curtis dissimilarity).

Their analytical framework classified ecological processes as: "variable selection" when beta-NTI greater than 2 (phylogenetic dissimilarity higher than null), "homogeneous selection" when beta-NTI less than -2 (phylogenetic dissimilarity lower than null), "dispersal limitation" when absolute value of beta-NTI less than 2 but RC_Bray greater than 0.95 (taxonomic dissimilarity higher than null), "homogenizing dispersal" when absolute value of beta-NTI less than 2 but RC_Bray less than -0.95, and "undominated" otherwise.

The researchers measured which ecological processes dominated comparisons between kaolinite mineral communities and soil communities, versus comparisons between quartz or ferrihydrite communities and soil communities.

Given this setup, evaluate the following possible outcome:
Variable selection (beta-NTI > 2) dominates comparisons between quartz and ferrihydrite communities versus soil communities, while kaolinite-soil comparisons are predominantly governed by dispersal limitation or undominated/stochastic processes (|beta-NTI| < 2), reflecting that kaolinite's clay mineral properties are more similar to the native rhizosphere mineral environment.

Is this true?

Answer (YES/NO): NO